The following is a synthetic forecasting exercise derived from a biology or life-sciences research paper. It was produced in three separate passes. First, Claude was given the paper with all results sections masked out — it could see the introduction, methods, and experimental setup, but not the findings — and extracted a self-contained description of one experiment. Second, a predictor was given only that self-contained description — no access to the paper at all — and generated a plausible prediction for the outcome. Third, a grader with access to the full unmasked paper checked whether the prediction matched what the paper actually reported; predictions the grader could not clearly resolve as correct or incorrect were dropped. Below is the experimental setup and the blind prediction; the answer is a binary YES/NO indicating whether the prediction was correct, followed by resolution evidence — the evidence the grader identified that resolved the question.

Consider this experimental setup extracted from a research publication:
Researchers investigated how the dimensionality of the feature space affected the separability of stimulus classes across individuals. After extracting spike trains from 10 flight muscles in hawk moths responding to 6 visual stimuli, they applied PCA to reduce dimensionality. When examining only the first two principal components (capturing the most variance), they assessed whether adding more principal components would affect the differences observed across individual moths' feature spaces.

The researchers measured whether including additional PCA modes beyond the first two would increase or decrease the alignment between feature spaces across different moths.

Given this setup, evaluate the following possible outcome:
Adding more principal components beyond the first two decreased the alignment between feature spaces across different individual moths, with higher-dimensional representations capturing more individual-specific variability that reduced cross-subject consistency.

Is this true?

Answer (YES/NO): YES